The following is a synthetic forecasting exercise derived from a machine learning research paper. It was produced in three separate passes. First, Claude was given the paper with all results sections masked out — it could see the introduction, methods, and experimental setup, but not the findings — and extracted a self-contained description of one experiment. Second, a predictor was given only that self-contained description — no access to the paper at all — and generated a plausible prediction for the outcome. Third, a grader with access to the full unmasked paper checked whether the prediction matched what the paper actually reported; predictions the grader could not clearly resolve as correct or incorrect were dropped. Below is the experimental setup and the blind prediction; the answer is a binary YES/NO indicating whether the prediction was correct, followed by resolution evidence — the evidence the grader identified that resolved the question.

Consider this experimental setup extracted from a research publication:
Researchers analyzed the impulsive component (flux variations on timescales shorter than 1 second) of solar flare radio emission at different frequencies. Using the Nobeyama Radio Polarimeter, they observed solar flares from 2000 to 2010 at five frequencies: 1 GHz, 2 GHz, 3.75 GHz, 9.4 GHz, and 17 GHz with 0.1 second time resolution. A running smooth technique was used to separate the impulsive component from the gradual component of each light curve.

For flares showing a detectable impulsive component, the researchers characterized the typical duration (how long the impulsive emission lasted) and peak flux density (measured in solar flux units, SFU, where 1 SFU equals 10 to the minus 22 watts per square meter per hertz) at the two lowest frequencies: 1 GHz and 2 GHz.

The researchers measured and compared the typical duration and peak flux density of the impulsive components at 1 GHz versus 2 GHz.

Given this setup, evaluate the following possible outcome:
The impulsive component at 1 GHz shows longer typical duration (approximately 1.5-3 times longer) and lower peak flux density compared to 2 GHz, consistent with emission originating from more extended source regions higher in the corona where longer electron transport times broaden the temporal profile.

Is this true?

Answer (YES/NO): NO